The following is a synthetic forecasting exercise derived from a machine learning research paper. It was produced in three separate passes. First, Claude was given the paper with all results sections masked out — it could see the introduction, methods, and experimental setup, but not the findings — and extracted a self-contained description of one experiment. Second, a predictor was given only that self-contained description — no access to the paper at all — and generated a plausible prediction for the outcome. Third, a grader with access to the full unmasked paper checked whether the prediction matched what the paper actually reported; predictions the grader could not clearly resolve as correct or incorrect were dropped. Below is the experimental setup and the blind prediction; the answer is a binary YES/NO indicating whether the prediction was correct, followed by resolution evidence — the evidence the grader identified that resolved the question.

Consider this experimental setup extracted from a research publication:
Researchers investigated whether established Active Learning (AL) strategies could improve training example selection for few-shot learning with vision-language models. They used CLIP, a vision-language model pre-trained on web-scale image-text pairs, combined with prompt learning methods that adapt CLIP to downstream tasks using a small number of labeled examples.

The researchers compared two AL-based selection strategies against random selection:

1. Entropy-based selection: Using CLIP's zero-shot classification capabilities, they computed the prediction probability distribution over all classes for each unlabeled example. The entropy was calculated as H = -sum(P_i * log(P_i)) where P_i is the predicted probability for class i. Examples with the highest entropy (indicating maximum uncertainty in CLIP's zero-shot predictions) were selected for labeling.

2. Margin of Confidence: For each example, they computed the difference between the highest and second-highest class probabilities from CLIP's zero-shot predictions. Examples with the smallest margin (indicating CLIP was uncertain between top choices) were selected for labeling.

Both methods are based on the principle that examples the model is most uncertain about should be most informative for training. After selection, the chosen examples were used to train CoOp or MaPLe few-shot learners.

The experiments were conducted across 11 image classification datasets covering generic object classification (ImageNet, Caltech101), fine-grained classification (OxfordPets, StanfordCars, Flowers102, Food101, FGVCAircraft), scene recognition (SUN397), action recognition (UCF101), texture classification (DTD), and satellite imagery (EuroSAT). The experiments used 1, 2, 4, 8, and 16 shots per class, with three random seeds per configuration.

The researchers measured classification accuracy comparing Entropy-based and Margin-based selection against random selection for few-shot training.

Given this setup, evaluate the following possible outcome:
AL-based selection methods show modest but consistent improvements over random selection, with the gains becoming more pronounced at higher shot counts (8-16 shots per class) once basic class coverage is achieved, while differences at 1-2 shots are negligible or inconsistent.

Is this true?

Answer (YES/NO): NO